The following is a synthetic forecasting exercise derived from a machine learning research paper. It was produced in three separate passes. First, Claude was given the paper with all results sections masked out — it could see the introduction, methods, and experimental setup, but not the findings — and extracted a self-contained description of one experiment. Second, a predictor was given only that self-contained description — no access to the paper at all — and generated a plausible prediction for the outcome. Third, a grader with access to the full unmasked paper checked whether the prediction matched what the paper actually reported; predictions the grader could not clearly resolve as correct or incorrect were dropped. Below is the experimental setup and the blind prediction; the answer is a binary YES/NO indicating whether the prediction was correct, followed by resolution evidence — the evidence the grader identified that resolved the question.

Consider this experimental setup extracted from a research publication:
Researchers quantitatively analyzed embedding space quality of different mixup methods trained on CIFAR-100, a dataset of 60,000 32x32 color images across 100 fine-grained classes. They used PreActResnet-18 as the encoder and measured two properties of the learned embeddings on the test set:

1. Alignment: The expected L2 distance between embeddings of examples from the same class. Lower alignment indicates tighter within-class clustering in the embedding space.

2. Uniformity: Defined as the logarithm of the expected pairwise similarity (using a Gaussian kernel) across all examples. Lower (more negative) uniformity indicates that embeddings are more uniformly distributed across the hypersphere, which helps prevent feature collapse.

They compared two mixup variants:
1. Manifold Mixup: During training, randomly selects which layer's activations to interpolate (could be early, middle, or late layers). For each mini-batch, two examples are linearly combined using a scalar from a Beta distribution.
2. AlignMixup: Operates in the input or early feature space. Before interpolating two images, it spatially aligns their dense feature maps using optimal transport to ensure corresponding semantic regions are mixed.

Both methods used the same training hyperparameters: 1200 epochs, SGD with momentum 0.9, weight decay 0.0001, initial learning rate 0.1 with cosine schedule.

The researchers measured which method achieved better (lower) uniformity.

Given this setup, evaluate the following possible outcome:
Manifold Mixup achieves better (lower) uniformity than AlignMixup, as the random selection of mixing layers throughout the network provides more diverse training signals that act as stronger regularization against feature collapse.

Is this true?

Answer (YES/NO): NO